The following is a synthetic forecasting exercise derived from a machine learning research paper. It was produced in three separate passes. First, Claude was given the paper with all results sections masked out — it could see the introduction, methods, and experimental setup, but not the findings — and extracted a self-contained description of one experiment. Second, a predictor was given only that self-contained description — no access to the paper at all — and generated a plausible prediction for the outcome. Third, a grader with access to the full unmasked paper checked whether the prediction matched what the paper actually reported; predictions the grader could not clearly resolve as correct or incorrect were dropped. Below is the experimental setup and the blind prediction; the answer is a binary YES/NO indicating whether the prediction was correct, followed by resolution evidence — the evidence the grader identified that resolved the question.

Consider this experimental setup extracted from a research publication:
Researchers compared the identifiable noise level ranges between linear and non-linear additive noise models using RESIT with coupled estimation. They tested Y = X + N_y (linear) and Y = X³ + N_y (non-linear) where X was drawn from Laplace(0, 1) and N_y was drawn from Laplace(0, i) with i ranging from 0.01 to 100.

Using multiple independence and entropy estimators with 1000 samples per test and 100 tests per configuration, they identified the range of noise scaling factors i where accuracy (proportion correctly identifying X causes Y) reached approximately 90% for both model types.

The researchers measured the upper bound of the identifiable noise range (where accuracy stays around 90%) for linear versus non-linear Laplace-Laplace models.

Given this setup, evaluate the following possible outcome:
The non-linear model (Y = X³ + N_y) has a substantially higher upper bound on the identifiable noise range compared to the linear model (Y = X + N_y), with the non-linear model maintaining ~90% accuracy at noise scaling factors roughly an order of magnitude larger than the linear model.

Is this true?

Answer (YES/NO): YES